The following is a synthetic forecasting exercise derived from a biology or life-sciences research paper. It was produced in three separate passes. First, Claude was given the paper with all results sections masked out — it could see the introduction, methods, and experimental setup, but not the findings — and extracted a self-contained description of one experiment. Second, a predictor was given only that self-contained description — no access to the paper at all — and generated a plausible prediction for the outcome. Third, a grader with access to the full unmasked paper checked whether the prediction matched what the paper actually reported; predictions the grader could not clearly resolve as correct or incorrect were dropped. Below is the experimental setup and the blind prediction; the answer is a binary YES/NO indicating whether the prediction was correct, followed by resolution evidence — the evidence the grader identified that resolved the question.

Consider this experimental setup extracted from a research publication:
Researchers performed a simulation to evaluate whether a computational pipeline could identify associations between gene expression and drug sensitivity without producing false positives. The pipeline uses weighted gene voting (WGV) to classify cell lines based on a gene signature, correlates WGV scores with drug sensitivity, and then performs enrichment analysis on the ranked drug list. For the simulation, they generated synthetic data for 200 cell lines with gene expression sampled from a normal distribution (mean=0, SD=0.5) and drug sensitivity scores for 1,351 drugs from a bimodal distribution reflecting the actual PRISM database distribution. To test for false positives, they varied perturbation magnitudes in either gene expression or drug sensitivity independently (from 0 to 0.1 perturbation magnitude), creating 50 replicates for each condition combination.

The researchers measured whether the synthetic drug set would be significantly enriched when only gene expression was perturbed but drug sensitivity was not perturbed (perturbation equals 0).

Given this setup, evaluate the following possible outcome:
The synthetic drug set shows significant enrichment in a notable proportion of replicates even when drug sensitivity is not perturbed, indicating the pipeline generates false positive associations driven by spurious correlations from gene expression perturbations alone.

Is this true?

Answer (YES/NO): NO